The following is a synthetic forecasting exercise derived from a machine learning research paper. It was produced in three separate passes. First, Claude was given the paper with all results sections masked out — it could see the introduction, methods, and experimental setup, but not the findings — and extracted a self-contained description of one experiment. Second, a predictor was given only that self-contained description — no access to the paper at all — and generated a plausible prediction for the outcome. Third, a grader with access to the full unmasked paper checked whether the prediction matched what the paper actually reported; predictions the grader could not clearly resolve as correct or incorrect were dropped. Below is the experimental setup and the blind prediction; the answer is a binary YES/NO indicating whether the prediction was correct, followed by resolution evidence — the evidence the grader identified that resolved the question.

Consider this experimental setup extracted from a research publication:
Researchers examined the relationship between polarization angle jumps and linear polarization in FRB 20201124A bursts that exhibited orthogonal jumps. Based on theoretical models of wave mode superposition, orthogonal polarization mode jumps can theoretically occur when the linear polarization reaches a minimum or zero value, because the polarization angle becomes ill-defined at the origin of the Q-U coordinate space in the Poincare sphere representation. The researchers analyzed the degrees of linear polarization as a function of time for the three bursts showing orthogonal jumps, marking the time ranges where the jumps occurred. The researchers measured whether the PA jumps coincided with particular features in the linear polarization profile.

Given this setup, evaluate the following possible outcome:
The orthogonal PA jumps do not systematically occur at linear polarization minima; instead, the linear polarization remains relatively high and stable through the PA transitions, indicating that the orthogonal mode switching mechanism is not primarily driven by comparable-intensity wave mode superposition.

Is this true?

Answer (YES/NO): NO